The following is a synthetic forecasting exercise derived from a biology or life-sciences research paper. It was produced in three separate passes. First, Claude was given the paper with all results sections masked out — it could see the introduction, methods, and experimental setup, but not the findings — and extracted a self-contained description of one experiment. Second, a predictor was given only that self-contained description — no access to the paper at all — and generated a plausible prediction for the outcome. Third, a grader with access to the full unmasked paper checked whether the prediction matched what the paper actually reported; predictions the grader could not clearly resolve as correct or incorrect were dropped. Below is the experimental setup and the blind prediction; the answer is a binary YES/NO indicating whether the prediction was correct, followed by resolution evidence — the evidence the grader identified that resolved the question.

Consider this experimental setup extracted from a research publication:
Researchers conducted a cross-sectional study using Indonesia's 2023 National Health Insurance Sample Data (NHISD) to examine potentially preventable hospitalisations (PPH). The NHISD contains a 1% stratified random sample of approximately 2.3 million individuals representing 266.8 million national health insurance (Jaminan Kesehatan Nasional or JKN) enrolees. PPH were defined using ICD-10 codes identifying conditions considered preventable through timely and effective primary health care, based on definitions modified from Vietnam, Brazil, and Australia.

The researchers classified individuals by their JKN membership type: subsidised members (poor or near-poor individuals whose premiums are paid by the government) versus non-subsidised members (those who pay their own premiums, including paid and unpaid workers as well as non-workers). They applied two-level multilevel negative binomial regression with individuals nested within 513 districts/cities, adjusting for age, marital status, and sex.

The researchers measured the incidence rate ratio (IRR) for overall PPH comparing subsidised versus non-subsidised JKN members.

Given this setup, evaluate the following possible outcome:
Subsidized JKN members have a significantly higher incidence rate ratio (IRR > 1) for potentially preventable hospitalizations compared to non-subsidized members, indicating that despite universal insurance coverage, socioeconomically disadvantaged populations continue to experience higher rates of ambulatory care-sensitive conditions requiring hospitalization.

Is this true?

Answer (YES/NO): NO